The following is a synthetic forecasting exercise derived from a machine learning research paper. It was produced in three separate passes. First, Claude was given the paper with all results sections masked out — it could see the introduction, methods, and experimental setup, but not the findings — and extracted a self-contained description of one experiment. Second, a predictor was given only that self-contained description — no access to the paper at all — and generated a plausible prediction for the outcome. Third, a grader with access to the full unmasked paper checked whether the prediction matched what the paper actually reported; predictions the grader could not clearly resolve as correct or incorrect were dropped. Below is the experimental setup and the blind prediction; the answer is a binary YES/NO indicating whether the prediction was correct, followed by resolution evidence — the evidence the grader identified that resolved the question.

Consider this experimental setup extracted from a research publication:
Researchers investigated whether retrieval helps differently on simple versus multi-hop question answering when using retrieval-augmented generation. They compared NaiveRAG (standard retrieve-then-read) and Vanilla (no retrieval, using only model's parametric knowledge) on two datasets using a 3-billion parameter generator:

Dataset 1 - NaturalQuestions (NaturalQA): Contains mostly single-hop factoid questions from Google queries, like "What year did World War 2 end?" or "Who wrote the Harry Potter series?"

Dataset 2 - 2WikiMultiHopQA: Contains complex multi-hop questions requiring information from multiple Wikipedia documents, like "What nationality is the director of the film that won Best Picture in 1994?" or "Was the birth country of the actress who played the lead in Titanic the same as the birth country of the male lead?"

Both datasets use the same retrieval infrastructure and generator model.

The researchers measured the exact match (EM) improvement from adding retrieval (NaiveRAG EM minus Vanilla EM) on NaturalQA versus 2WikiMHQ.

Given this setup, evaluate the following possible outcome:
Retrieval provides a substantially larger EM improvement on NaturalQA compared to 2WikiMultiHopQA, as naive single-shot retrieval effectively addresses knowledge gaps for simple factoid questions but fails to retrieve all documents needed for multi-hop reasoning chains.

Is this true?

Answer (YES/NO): YES